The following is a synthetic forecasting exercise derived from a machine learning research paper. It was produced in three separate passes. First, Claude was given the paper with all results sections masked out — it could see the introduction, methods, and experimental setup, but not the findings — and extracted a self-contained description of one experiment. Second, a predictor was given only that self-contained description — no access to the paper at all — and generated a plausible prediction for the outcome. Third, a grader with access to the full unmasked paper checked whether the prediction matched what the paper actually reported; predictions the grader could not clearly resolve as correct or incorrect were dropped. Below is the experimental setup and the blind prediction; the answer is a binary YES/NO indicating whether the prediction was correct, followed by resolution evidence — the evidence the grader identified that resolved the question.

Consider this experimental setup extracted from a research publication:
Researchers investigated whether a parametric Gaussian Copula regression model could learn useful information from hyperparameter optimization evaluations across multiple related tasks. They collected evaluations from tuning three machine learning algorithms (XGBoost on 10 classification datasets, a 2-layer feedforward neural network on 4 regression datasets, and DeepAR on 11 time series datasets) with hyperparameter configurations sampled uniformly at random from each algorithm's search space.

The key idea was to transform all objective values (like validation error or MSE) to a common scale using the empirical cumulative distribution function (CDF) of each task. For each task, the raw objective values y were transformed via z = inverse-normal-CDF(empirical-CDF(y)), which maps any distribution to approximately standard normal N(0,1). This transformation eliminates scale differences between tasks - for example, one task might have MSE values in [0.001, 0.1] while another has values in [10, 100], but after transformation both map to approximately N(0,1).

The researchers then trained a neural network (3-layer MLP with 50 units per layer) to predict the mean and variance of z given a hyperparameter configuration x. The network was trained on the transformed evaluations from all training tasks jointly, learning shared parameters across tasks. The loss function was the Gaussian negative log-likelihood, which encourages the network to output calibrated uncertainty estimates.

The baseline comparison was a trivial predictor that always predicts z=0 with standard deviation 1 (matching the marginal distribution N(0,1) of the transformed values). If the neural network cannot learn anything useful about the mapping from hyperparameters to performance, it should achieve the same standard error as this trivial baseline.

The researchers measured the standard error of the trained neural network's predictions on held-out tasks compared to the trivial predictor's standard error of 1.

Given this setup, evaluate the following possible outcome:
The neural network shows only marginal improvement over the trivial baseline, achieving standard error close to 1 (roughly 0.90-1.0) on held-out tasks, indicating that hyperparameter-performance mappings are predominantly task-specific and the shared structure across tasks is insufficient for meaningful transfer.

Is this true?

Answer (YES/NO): NO